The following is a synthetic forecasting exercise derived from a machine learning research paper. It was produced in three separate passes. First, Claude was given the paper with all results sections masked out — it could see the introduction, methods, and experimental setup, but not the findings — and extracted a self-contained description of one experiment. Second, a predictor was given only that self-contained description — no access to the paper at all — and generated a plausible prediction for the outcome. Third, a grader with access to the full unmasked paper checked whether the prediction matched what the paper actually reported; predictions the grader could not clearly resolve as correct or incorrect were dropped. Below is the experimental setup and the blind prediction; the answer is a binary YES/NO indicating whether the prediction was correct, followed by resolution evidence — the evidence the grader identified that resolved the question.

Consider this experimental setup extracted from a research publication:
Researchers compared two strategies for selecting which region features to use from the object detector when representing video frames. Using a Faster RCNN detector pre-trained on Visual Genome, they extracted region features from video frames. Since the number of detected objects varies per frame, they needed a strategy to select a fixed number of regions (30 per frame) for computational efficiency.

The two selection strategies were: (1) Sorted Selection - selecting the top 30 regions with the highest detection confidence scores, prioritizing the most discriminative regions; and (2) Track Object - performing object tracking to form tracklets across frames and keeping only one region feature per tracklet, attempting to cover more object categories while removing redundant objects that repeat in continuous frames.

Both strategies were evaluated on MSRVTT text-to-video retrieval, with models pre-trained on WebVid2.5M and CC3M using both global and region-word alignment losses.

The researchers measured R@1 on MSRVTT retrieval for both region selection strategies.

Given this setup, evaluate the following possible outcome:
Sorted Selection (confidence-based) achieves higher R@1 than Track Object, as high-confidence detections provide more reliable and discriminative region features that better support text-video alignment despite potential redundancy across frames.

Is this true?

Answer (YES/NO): YES